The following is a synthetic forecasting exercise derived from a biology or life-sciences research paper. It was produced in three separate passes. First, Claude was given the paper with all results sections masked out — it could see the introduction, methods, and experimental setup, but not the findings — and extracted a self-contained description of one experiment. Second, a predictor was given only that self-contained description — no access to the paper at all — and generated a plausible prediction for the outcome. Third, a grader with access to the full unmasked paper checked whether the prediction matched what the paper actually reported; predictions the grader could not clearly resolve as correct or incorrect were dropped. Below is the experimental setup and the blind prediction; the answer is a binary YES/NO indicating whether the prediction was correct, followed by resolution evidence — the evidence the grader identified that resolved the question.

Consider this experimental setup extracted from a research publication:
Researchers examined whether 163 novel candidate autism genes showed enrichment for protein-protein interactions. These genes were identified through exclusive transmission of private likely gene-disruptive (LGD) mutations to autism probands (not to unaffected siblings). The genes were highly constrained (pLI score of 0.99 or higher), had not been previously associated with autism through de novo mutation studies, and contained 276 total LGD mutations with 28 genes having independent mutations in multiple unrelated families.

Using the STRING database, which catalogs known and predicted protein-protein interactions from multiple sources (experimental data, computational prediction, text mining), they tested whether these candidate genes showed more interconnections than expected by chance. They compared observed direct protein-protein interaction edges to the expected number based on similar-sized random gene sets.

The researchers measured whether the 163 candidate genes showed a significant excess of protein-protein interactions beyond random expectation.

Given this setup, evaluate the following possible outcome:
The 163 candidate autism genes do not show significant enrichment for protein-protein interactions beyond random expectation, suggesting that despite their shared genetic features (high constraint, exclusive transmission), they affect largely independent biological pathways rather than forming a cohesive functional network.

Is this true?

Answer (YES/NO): NO